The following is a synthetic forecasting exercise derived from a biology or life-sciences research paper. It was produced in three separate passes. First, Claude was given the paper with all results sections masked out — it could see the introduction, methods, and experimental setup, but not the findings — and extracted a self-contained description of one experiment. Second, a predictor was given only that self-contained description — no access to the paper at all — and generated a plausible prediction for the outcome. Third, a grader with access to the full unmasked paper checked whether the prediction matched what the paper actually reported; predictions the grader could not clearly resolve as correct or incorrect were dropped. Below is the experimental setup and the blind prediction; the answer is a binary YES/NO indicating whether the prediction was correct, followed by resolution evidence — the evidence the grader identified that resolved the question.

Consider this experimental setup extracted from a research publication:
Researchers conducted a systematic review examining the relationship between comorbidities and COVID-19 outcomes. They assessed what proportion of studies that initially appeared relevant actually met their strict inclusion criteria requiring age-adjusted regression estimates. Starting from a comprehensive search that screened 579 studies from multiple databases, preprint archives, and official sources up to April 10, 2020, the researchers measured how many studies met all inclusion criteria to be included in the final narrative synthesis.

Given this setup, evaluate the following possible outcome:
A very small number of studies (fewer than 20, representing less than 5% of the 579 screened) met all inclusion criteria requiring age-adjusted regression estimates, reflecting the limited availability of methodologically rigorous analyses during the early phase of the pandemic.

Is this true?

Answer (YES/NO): YES